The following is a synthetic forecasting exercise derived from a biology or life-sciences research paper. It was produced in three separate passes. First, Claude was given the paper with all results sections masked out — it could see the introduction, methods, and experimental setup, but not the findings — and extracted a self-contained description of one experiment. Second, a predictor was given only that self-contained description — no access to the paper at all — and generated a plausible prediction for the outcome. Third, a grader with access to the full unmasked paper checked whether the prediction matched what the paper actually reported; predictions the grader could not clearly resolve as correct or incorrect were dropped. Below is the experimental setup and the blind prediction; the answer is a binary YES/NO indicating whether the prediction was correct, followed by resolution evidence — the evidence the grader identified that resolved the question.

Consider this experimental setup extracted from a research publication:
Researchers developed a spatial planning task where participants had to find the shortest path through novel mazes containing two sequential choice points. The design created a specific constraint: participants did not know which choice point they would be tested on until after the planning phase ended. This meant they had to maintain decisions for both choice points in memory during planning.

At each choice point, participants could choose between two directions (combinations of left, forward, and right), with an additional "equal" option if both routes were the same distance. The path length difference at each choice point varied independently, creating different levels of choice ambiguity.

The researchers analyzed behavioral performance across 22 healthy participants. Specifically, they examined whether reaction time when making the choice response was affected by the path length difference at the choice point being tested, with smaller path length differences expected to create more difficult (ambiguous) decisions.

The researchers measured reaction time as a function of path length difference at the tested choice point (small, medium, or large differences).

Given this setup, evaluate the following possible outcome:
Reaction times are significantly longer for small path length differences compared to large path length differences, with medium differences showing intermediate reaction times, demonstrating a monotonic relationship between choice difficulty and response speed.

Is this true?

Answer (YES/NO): NO